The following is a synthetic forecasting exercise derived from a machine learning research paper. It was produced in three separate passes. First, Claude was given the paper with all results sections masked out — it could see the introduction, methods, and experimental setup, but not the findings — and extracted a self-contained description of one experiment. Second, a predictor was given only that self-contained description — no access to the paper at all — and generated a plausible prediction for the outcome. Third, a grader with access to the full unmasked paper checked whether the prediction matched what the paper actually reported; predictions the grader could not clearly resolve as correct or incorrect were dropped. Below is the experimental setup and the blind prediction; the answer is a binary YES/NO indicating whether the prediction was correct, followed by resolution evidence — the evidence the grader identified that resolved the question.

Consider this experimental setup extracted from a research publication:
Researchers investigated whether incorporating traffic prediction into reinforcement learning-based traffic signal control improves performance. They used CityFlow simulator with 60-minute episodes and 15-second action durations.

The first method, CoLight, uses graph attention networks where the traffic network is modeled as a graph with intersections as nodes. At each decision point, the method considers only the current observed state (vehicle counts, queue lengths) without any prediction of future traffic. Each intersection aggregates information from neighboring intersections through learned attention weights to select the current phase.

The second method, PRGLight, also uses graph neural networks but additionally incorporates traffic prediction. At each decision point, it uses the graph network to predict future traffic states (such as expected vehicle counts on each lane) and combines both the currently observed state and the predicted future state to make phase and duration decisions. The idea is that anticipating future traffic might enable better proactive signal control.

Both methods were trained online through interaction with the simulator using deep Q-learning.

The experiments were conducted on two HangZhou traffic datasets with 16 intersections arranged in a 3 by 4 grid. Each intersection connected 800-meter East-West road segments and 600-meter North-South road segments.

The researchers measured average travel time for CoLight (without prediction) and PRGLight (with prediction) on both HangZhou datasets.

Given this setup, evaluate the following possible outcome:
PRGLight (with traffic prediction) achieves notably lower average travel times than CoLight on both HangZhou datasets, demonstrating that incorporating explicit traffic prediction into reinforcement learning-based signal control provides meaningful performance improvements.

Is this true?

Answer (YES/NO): NO